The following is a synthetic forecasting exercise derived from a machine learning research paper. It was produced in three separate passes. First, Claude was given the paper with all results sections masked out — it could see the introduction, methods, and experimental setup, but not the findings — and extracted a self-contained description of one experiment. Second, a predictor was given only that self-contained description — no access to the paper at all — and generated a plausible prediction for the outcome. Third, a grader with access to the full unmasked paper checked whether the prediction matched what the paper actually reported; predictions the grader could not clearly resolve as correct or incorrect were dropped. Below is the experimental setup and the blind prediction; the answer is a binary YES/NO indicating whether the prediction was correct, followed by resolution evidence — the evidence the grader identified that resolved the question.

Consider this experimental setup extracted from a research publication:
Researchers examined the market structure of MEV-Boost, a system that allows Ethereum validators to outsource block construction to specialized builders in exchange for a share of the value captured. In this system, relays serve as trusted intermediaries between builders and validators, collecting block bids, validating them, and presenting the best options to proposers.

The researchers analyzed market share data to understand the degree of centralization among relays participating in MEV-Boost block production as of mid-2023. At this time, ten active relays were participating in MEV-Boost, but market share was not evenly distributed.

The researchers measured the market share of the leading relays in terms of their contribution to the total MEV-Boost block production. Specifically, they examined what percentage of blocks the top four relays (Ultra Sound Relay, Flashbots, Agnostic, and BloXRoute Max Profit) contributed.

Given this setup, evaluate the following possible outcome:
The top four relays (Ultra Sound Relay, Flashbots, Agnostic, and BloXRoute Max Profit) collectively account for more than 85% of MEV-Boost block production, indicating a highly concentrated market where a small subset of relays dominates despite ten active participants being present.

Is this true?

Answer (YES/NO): NO